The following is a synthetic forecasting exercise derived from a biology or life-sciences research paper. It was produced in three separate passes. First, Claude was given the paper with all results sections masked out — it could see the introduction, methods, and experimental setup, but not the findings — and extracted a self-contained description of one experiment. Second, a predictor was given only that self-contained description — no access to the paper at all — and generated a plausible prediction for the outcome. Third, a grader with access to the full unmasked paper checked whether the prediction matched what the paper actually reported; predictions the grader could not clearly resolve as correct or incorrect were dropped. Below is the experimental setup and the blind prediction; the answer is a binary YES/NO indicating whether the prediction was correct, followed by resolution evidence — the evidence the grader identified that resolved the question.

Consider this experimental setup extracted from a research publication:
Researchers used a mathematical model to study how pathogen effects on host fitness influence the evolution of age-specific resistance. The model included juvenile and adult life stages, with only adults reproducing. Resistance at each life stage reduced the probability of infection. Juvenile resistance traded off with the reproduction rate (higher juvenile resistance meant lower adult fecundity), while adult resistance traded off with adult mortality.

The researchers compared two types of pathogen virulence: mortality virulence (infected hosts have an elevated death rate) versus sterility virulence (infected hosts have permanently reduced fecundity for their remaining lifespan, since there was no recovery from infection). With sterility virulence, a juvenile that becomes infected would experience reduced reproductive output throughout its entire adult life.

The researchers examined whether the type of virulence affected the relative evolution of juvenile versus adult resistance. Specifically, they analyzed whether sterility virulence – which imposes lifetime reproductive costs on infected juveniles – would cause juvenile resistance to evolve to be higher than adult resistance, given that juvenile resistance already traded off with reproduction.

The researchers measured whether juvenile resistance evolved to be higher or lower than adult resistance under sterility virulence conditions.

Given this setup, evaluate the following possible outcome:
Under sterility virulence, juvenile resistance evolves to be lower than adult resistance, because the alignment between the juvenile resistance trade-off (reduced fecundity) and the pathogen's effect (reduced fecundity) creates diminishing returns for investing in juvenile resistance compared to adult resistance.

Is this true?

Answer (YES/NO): YES